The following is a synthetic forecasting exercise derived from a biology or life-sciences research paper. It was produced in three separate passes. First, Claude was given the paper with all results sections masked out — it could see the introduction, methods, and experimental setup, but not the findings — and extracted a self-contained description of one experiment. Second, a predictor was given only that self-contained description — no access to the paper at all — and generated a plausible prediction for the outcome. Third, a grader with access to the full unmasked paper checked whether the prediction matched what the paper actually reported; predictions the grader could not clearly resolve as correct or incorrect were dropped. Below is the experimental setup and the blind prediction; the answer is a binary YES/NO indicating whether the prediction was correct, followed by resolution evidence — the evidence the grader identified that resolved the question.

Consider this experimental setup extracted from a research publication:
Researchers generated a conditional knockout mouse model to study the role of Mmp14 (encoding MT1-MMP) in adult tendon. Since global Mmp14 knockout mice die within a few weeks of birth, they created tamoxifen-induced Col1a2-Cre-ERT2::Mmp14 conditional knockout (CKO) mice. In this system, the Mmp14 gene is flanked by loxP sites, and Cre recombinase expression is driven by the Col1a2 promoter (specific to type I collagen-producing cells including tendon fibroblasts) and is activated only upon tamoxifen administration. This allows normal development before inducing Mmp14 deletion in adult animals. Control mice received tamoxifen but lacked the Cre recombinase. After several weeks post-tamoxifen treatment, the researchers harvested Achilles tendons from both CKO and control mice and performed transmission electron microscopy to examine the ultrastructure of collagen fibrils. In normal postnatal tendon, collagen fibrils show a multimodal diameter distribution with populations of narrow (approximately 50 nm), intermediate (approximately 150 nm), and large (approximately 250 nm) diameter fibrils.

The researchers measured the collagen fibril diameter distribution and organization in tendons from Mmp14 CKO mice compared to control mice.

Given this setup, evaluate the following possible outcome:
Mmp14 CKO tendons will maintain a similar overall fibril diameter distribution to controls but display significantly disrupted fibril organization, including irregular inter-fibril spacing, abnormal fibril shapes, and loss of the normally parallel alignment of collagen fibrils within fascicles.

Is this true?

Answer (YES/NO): NO